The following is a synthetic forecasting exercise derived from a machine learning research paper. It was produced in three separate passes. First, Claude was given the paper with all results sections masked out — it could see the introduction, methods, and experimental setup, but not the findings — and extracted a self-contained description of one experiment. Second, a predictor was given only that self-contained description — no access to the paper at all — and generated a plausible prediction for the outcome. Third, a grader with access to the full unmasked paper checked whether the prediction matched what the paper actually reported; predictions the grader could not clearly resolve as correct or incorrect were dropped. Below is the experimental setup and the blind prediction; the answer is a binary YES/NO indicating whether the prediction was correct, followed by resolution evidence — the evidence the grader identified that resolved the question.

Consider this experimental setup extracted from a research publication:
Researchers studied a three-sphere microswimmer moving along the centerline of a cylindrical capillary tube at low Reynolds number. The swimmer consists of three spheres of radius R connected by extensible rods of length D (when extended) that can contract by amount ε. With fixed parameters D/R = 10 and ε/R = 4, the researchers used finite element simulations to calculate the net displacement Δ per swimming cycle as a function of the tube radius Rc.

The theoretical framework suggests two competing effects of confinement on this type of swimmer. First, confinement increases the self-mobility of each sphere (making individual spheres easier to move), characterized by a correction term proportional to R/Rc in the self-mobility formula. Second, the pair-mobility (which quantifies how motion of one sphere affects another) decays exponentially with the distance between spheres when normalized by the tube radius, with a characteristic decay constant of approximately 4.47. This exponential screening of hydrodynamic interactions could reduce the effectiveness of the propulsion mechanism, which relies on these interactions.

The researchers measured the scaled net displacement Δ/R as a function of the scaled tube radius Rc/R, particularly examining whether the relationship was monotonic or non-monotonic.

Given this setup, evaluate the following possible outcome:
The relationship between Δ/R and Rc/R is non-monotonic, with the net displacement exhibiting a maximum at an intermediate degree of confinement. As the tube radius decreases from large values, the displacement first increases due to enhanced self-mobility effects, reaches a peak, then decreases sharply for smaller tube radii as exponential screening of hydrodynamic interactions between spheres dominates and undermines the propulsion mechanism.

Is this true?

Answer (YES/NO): YES